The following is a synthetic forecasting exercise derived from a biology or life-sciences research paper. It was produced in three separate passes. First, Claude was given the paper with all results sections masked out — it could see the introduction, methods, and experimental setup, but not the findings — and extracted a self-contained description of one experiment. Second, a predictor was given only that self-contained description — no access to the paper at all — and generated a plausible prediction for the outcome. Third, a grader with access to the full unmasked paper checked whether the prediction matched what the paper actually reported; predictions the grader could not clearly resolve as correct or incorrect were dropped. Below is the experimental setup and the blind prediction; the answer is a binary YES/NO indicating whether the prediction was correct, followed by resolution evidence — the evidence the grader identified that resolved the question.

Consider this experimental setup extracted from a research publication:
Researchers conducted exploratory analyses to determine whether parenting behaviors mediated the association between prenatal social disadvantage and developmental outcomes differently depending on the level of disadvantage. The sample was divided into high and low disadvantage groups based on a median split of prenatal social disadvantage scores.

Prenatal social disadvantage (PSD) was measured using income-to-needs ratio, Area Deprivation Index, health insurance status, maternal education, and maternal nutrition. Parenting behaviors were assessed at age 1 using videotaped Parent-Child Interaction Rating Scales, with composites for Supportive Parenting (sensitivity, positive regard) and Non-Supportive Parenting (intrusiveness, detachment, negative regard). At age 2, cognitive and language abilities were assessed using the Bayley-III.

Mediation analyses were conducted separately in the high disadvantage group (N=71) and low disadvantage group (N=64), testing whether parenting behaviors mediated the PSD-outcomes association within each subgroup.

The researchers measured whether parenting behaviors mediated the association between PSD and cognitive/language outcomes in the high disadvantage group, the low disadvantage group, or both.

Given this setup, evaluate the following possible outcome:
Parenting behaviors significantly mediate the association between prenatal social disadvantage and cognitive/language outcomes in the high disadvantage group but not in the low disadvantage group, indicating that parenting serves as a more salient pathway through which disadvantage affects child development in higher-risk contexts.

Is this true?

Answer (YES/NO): NO